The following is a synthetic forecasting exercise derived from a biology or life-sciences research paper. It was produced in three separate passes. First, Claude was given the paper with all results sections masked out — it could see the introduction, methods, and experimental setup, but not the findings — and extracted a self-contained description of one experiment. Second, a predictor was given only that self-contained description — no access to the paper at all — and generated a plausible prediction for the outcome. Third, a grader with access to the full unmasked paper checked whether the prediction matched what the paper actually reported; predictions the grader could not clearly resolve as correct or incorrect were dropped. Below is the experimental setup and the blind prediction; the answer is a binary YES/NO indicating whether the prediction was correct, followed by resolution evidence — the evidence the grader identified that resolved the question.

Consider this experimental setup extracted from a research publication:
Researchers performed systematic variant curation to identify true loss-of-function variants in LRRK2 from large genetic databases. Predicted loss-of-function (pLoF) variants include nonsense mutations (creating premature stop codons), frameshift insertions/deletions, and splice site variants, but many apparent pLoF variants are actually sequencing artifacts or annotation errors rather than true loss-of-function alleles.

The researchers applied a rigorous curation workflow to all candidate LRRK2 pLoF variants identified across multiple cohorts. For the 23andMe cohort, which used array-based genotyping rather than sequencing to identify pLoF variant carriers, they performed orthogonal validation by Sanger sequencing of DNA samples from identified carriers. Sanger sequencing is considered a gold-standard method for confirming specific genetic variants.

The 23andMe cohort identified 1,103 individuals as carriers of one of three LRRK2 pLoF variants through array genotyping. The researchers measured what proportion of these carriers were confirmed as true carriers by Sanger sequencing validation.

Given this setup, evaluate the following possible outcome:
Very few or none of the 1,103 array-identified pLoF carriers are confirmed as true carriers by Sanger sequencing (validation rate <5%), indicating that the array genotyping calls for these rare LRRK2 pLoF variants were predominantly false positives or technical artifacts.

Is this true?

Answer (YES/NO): NO